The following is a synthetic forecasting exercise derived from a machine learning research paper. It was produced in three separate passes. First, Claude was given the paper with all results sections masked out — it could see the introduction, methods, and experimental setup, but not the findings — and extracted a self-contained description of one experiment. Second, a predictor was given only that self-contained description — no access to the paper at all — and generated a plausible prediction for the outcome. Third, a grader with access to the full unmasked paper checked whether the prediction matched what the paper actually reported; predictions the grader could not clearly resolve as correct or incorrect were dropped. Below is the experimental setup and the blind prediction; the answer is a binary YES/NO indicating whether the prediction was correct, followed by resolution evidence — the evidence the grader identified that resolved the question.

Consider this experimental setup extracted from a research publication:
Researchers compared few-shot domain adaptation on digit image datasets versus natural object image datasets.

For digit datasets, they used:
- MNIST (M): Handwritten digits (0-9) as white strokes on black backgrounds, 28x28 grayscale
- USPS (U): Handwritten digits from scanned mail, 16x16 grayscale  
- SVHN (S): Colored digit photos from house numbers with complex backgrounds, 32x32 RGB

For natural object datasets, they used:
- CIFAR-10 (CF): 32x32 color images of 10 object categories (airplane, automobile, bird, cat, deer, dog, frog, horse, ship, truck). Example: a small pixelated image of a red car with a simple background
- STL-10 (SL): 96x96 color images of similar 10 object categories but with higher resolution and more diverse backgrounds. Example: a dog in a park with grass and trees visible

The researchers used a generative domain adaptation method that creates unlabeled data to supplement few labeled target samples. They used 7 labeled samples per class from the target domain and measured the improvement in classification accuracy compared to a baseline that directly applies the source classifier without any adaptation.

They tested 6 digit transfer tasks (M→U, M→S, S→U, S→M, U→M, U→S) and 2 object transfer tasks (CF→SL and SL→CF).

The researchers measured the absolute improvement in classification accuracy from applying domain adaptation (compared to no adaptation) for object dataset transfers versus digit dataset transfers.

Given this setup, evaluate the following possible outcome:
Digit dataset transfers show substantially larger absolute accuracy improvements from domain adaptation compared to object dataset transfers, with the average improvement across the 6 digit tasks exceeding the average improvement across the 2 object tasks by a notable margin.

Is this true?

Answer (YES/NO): YES